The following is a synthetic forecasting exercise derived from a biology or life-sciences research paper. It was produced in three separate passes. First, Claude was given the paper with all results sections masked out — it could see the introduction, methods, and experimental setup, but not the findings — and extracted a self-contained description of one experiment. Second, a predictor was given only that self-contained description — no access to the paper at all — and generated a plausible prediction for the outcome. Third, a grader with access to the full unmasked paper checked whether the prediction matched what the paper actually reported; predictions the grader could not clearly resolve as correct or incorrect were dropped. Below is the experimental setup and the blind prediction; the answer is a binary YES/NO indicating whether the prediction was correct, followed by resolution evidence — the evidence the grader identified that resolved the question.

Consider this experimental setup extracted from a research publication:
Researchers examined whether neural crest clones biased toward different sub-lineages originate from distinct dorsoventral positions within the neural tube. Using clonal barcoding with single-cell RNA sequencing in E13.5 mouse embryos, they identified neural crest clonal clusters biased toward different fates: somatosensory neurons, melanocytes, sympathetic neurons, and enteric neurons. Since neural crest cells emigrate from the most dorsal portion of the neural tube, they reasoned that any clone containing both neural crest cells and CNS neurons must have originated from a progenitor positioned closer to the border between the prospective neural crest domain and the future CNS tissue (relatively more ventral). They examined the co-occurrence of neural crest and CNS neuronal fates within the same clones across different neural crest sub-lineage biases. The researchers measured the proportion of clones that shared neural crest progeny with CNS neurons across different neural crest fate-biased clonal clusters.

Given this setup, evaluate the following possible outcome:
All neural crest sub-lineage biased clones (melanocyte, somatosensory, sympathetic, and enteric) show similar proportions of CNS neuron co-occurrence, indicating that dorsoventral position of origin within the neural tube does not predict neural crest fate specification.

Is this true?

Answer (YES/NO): NO